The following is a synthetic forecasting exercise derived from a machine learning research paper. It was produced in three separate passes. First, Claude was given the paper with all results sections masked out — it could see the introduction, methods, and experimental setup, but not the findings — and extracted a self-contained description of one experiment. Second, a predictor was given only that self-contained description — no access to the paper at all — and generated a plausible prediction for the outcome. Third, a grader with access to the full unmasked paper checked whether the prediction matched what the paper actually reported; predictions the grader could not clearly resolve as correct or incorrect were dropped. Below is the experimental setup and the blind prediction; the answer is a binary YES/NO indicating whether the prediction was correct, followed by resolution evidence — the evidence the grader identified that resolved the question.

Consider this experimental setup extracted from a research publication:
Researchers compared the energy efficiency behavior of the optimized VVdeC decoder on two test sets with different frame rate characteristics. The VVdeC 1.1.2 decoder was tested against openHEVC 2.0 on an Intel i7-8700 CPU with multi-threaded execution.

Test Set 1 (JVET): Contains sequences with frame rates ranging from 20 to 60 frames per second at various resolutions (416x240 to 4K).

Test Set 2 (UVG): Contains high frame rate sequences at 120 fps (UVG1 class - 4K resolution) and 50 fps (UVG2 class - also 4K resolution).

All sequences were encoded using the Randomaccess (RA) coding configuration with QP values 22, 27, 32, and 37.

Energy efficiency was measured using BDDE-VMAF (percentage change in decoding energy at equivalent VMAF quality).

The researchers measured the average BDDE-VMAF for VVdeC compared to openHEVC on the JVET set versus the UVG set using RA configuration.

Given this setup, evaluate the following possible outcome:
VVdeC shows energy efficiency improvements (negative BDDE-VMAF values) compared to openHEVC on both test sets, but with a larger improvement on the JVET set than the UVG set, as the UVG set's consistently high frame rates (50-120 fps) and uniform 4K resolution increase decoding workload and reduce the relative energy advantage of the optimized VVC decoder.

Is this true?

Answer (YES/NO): NO